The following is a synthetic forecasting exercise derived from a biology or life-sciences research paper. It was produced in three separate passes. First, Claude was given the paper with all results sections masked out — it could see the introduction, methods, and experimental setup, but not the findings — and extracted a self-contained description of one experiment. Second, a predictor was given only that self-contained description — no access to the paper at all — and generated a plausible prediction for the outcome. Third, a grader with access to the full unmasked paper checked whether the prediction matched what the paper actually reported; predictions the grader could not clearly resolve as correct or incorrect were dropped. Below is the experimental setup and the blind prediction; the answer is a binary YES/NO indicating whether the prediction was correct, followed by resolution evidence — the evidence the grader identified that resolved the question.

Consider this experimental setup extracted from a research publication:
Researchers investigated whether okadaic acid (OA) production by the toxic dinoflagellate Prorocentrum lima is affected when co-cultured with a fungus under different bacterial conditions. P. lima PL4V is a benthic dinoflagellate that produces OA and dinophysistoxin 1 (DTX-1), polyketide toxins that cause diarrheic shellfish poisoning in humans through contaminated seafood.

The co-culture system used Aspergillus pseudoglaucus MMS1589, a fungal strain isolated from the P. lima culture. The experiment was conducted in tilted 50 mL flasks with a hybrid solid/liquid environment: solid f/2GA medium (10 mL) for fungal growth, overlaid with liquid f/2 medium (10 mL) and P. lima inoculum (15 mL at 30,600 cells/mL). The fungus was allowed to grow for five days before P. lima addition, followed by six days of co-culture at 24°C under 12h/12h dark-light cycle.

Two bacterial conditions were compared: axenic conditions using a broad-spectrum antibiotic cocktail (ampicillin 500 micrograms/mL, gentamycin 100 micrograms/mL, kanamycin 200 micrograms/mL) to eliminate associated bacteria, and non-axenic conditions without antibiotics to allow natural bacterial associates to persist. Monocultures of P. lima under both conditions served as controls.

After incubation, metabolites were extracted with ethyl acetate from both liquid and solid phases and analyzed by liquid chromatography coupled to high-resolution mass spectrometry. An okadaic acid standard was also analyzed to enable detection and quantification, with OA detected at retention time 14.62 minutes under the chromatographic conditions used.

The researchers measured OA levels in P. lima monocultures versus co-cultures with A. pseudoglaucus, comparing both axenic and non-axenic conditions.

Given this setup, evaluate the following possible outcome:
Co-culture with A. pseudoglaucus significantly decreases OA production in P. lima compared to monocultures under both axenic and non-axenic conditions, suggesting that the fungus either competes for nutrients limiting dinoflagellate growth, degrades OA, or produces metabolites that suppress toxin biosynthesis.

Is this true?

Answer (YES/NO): NO